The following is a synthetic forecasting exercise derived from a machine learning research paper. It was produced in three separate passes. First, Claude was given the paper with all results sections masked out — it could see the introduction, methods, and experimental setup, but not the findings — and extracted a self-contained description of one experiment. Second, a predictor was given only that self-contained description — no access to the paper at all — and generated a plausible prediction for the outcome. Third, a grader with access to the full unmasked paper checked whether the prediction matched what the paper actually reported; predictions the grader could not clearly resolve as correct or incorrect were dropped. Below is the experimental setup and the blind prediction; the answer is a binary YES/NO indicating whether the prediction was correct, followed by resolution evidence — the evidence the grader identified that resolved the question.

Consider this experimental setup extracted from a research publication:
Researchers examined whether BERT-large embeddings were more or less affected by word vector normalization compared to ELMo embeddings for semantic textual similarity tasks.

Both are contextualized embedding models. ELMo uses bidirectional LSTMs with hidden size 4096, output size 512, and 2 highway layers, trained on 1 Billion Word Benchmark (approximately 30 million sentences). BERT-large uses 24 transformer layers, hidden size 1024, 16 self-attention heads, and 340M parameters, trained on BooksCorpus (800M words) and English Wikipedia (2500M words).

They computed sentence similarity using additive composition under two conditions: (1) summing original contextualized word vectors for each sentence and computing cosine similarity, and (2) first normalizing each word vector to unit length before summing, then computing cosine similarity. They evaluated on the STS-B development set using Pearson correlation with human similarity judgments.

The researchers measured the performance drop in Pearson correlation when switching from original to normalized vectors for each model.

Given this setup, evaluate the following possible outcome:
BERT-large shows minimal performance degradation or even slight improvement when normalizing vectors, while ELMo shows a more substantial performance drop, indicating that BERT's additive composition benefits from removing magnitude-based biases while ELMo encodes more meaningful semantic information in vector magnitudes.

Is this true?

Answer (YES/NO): NO